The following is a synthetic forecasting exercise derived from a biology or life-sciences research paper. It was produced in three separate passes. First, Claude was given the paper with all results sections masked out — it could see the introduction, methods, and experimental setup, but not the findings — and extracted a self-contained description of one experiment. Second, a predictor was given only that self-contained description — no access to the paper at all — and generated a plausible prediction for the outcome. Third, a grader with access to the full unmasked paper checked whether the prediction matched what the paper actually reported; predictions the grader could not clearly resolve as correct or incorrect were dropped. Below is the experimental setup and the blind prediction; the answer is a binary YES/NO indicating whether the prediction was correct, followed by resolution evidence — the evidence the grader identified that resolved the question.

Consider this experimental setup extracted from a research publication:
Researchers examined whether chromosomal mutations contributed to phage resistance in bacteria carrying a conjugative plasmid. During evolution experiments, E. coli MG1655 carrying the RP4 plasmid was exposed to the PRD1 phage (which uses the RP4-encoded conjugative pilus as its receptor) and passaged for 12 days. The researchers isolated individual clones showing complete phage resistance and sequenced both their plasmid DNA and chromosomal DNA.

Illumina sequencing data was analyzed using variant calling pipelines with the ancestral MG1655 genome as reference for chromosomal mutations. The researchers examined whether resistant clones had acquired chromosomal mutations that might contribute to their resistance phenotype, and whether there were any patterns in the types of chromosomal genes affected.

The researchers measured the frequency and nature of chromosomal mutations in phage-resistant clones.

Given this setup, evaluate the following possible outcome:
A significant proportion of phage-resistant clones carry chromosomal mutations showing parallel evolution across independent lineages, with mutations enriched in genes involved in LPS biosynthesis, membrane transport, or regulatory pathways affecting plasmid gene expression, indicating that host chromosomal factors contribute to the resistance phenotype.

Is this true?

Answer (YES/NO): NO